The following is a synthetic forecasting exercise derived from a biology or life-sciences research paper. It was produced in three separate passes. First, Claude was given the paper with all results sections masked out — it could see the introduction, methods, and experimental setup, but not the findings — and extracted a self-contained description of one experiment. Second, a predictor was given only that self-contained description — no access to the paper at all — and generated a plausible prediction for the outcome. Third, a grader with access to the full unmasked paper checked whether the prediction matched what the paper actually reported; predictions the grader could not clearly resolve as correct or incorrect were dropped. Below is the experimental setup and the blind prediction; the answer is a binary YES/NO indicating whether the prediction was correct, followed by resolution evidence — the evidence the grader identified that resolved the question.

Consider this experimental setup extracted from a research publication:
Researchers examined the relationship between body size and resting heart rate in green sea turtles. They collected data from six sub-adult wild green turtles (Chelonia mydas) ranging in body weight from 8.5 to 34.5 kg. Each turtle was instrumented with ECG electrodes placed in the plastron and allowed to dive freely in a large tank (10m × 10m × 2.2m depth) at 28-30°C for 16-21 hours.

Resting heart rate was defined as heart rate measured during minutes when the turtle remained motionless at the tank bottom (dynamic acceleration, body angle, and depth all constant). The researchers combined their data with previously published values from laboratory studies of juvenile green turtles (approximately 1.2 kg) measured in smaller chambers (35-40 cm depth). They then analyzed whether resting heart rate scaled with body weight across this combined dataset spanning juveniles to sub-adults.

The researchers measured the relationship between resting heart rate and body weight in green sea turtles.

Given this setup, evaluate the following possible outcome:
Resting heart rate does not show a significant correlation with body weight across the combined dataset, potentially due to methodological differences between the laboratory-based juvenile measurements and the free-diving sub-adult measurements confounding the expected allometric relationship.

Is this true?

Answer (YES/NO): NO